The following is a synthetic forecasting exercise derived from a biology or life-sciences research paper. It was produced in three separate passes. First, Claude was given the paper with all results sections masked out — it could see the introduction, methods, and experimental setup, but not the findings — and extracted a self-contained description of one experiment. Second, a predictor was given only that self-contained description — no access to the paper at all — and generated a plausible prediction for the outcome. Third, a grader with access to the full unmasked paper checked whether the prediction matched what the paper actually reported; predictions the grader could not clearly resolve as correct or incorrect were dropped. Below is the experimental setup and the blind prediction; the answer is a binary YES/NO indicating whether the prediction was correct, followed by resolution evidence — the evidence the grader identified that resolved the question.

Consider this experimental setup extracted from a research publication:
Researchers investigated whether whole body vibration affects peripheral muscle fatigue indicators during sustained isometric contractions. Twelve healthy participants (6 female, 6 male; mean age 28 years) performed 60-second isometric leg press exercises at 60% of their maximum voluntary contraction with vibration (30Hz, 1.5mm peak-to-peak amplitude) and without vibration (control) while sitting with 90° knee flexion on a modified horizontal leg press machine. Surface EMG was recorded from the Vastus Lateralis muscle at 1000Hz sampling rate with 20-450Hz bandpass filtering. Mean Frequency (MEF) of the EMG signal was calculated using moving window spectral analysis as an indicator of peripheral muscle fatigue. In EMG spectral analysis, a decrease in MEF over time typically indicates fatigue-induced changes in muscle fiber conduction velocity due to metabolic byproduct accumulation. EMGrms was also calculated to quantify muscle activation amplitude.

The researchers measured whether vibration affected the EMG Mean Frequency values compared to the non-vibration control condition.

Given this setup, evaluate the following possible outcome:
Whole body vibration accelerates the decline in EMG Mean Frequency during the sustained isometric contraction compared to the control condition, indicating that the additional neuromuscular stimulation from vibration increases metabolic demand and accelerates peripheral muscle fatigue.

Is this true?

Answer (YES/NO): NO